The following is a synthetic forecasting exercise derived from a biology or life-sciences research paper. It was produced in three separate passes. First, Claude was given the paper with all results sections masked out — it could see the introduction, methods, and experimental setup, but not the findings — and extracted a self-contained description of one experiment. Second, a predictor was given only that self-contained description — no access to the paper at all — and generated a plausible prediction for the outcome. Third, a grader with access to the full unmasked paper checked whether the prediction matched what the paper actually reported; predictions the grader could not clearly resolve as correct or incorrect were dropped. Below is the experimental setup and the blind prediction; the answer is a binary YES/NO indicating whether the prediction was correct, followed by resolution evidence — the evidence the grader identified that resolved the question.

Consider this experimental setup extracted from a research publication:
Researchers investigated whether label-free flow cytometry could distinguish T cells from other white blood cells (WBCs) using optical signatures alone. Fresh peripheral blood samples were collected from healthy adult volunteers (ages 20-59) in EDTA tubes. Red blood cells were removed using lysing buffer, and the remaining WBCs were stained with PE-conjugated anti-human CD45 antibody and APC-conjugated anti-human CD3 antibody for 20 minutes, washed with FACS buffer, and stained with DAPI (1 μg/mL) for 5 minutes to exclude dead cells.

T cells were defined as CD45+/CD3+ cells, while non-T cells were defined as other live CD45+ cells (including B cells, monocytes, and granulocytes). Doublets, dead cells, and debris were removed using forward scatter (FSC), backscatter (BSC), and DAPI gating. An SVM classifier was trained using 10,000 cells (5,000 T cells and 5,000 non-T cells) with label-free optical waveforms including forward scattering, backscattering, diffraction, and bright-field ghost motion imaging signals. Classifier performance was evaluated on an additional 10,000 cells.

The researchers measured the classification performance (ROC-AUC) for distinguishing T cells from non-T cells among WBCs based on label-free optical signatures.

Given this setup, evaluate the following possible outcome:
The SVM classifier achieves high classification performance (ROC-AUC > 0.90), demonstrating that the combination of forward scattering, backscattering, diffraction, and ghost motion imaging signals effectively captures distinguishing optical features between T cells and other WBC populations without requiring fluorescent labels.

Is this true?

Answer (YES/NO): YES